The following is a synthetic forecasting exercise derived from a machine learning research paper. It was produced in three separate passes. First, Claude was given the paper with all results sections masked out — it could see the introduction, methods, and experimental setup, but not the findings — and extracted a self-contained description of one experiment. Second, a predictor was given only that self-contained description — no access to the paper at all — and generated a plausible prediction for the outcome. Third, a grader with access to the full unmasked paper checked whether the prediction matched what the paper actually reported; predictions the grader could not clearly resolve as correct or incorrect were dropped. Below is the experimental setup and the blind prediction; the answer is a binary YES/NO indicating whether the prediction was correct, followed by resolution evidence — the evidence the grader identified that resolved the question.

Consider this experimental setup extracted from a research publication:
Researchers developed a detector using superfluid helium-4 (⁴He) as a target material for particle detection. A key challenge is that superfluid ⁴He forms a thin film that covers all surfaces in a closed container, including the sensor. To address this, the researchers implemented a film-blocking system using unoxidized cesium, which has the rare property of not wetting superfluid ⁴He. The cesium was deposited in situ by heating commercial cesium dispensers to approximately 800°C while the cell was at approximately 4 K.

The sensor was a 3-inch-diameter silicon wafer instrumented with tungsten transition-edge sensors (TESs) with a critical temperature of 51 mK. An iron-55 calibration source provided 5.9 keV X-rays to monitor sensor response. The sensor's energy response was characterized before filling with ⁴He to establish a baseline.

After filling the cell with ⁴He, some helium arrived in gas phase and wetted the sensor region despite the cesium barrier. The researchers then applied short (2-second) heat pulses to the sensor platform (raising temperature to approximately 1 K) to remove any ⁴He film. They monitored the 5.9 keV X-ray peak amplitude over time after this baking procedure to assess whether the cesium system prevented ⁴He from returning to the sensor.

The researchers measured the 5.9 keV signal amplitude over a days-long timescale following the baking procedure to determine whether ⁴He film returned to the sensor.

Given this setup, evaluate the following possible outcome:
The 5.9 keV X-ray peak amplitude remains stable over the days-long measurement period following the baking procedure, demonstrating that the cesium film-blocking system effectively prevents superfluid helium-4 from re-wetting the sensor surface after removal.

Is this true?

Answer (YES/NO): YES